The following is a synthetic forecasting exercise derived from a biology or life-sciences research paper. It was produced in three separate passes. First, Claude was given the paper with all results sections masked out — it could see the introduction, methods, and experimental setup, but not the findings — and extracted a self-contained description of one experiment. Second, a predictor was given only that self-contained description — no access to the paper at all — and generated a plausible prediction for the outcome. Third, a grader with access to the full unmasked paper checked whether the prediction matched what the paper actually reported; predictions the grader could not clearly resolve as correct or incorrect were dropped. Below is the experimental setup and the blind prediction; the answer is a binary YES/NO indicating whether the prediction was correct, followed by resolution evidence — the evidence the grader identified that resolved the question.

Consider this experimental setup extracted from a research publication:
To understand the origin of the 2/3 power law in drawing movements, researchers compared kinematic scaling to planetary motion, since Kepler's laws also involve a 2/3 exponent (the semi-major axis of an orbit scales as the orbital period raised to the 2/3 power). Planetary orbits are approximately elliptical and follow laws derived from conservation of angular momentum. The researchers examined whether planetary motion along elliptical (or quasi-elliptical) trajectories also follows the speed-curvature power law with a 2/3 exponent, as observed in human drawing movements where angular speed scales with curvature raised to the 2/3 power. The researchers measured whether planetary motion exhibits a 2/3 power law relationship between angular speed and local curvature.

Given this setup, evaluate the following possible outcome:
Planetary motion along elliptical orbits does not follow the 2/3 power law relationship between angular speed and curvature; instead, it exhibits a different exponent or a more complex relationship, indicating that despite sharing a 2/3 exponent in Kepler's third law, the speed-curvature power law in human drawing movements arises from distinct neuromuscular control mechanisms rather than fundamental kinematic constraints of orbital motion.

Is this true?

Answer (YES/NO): YES